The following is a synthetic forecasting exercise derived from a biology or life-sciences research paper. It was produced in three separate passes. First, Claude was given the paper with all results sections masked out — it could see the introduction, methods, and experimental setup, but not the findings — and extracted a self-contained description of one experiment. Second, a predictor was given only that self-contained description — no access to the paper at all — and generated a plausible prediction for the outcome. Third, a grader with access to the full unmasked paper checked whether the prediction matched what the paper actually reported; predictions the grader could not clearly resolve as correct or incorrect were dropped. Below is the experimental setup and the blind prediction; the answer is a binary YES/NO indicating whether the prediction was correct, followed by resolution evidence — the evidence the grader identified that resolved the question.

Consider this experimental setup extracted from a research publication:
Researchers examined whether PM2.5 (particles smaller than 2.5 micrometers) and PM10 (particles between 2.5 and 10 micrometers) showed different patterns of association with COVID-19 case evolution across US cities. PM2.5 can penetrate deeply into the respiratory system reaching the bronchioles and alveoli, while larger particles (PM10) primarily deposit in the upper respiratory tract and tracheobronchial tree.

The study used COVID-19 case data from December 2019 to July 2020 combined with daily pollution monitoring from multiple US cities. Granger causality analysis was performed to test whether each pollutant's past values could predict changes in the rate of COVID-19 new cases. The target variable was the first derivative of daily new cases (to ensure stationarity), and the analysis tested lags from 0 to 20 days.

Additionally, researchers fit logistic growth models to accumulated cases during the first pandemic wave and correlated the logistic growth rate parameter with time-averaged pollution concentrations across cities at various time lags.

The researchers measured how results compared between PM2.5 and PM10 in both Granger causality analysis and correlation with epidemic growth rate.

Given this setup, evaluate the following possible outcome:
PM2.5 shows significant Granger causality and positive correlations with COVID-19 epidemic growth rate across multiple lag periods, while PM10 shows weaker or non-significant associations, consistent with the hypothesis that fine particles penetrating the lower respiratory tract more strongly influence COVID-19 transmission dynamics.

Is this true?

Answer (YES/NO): YES